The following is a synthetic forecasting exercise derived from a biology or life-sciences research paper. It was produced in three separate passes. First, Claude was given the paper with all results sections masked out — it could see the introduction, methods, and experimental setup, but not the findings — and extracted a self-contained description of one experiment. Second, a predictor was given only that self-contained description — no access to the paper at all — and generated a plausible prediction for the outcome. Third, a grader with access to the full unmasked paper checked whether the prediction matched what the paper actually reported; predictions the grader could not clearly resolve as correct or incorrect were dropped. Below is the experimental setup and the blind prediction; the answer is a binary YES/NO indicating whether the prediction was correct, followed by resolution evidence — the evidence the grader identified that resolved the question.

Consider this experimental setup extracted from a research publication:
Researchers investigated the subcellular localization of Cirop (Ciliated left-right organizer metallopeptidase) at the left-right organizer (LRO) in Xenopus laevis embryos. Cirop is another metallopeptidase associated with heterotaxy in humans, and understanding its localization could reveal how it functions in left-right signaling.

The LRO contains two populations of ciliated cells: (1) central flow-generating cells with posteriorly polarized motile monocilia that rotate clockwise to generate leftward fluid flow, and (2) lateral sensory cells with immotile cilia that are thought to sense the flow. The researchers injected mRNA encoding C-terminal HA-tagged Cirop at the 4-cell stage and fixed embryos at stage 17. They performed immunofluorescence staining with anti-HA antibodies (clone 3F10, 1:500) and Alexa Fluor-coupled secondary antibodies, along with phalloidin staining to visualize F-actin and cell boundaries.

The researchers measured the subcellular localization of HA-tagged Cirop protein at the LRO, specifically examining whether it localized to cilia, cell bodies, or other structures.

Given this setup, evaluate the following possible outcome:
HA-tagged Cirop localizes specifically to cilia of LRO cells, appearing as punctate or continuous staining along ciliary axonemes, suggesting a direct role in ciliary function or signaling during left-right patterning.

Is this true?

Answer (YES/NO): NO